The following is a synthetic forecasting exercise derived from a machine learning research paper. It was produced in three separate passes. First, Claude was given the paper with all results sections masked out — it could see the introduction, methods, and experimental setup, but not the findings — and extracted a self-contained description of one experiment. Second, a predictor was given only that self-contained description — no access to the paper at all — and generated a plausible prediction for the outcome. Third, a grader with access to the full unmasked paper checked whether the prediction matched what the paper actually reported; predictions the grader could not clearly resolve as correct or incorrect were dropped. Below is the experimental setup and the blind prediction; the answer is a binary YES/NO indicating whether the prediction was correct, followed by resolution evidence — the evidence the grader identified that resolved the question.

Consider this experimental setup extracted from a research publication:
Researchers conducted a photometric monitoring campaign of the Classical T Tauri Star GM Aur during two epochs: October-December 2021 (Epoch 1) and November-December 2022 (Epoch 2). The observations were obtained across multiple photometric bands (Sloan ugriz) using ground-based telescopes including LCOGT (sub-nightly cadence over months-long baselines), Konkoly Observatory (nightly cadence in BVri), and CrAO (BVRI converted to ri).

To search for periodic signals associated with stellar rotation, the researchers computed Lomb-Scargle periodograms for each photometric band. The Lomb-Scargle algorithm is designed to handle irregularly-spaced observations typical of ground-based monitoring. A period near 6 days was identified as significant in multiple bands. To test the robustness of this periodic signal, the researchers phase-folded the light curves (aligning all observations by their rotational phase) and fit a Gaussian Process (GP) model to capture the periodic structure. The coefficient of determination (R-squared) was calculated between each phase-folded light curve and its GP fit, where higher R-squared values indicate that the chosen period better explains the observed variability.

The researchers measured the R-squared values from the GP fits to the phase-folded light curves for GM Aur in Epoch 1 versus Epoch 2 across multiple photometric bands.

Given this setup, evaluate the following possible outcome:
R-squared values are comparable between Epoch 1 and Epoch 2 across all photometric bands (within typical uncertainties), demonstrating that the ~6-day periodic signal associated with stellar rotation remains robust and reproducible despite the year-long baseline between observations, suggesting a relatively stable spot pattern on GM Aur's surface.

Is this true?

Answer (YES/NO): NO